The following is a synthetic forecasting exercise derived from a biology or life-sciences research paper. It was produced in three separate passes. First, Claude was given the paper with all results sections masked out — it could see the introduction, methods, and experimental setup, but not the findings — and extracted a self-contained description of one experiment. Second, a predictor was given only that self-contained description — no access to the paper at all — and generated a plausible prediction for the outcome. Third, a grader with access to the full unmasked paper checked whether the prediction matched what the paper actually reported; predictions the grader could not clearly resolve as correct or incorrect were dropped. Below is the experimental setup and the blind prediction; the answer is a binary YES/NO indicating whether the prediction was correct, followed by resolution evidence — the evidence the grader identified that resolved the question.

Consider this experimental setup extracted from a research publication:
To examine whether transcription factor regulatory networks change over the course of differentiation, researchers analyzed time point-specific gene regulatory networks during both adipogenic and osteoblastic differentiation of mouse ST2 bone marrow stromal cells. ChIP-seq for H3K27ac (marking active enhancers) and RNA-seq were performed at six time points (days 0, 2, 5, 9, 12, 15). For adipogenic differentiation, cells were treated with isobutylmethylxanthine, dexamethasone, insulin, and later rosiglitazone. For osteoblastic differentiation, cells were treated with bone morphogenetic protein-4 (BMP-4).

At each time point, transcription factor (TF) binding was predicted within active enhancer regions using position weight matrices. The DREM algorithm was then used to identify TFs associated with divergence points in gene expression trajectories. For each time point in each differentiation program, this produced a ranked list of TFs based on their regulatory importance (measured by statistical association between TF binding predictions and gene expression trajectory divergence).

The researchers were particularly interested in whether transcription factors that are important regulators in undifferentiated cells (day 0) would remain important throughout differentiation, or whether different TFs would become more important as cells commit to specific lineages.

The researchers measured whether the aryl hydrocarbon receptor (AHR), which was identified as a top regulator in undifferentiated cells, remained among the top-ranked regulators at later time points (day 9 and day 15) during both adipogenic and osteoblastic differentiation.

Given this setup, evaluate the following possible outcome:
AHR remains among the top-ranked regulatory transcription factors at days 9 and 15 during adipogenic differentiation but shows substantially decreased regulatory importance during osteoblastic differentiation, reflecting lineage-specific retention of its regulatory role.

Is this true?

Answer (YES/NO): NO